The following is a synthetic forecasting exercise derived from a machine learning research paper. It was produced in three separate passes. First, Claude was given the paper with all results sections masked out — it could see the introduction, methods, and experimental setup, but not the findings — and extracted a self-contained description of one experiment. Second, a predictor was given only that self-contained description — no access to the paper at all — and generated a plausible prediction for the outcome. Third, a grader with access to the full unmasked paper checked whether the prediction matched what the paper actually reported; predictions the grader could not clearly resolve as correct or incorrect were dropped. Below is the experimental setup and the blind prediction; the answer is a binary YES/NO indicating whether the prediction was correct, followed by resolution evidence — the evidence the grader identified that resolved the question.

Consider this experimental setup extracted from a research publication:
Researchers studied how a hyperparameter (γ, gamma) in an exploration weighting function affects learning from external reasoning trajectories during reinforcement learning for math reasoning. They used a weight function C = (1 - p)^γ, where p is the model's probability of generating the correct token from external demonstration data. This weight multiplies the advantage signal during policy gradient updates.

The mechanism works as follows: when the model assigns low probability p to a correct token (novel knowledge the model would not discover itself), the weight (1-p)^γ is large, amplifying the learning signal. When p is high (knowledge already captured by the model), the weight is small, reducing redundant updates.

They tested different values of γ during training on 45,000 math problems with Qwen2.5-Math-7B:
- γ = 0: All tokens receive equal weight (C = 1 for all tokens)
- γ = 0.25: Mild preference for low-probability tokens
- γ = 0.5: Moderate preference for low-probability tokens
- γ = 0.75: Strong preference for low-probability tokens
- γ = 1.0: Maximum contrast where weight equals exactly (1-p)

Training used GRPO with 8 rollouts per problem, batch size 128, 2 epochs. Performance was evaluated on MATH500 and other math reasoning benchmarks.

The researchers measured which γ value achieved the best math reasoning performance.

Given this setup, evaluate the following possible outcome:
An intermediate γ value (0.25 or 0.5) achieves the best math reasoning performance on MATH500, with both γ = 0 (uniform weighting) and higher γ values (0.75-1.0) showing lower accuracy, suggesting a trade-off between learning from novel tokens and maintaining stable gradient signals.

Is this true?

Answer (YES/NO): YES